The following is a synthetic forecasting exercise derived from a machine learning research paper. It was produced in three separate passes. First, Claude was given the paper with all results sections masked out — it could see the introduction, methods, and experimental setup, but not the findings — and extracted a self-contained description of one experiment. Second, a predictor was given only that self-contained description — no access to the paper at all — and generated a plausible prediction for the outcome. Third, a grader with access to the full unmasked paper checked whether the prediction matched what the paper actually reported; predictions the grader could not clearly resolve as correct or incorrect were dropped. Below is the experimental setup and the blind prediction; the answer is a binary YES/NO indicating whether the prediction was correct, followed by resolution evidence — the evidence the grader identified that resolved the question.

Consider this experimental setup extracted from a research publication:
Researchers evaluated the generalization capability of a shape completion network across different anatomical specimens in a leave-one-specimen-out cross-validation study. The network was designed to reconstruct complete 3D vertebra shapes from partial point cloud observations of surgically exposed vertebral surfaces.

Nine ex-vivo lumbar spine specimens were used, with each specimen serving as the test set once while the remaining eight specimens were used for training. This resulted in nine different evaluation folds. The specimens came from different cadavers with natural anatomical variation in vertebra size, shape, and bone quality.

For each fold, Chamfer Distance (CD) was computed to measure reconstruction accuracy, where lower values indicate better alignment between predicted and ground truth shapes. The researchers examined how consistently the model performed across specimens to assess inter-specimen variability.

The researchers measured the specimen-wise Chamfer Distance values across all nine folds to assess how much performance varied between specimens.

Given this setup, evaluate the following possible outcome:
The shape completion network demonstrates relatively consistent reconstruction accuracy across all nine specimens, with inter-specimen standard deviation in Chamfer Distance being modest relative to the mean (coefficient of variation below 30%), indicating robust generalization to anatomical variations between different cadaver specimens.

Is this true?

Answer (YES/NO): YES